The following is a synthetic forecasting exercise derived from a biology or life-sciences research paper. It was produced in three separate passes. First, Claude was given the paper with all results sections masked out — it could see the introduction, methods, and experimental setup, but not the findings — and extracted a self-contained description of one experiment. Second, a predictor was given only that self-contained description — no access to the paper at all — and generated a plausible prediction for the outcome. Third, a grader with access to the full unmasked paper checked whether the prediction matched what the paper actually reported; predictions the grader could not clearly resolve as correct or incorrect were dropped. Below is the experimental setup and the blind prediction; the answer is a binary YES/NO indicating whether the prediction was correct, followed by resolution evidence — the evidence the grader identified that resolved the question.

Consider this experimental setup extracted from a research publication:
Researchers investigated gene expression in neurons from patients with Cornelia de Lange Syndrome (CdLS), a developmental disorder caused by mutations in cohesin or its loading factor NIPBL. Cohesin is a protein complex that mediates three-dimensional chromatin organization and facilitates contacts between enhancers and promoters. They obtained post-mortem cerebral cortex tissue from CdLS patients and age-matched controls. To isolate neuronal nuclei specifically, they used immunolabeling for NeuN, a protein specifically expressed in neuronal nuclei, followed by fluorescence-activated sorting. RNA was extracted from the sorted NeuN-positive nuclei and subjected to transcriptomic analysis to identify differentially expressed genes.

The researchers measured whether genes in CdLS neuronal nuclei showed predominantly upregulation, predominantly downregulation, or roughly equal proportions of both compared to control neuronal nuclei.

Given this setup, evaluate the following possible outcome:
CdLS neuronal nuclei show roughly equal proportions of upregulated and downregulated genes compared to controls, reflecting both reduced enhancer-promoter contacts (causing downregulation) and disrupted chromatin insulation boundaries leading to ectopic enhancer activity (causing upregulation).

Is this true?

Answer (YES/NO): YES